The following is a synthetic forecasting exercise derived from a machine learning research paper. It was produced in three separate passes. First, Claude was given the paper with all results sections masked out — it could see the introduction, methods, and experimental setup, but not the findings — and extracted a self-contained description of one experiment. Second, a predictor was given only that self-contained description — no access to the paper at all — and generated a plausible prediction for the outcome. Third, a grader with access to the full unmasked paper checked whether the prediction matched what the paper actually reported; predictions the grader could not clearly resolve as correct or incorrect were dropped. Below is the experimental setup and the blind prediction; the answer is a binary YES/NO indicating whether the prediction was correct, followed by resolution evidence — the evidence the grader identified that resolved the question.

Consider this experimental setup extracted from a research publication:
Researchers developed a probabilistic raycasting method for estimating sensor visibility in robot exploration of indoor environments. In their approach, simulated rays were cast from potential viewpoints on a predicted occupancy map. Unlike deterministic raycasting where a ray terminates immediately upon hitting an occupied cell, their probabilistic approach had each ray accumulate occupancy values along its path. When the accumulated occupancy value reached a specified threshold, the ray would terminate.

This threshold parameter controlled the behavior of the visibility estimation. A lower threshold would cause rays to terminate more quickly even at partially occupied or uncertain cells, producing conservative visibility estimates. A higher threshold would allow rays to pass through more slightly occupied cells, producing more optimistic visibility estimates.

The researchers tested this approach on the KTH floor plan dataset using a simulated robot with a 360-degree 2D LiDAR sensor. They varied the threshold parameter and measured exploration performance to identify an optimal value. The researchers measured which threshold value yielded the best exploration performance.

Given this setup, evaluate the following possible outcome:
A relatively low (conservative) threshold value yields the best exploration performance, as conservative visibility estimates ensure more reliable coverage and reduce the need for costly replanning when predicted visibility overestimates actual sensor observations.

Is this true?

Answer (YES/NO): NO